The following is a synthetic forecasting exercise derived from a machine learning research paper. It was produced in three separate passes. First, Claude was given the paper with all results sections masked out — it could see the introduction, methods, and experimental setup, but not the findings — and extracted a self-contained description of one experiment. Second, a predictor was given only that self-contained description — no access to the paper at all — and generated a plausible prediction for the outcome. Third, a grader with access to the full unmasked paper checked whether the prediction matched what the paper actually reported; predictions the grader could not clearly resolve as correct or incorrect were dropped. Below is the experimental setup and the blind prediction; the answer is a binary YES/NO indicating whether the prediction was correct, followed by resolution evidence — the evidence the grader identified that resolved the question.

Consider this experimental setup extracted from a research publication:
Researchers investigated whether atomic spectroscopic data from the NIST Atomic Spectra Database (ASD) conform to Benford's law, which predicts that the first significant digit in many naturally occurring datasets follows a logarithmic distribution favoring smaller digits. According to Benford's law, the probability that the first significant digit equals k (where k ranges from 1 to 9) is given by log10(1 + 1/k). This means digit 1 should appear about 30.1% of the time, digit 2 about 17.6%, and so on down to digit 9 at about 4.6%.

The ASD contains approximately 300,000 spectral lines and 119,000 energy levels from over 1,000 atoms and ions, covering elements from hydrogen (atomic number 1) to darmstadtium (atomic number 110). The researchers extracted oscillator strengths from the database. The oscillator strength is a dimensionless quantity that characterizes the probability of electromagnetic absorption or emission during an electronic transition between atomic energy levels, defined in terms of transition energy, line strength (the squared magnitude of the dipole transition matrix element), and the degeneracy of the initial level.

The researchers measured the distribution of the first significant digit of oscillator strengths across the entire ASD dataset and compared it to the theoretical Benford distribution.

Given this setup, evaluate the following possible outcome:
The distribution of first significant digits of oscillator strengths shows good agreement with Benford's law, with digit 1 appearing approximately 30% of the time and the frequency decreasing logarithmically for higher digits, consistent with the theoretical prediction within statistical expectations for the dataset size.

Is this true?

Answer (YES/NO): YES